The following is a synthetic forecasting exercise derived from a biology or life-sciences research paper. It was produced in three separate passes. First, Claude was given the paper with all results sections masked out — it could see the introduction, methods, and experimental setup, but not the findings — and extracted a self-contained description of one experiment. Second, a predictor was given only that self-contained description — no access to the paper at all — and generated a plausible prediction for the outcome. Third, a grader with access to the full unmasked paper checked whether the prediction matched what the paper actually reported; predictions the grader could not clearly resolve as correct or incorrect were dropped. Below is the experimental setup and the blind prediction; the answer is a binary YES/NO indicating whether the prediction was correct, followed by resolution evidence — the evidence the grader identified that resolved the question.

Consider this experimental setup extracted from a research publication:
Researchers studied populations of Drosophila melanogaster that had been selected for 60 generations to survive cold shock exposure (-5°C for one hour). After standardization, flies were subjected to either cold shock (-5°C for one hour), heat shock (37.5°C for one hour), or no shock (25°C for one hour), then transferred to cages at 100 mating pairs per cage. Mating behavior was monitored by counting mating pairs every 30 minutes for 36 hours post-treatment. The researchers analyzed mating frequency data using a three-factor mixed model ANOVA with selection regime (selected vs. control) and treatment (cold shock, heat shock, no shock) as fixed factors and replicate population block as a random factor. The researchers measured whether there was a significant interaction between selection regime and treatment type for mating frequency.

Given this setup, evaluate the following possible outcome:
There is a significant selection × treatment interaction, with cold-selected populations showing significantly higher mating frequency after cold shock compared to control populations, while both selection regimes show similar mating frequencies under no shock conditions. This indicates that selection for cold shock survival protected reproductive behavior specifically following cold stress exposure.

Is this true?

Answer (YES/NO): NO